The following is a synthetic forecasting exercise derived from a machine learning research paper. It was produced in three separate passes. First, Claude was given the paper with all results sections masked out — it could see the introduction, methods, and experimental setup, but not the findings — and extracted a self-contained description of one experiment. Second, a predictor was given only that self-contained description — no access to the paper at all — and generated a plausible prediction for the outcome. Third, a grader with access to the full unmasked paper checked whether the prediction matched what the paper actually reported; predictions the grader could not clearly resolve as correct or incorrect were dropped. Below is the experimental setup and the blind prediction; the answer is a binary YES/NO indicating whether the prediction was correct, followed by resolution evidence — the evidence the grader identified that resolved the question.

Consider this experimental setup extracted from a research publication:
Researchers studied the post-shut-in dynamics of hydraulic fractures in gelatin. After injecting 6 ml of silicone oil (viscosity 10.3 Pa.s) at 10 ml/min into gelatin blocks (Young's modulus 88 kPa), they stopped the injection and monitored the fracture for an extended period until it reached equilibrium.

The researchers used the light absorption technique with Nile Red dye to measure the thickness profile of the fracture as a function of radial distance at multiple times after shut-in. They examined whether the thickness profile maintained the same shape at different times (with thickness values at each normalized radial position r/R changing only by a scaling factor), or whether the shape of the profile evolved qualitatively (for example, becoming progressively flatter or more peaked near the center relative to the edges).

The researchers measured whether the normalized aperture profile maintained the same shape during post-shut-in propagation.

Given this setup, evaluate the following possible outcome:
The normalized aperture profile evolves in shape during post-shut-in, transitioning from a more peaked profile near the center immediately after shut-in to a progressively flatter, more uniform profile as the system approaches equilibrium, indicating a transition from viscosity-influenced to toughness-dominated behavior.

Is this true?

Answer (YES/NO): NO